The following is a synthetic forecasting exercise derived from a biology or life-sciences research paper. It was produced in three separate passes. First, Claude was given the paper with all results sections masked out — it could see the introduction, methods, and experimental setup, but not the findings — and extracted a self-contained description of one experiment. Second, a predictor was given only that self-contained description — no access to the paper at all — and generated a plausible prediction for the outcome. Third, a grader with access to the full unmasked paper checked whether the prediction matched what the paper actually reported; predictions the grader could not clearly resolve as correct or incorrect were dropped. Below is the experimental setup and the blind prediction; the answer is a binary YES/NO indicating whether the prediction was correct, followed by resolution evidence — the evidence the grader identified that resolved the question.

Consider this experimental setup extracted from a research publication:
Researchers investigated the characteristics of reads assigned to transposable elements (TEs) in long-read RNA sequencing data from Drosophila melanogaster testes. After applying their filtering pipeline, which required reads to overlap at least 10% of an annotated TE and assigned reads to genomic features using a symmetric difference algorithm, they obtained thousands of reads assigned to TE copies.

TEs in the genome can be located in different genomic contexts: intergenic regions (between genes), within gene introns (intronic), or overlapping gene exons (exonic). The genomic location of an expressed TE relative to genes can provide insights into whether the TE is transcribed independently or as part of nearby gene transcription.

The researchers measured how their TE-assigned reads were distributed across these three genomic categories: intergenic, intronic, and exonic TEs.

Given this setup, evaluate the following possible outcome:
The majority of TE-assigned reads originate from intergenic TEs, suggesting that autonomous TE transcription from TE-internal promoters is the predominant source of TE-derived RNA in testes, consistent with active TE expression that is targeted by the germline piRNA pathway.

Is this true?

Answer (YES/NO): YES